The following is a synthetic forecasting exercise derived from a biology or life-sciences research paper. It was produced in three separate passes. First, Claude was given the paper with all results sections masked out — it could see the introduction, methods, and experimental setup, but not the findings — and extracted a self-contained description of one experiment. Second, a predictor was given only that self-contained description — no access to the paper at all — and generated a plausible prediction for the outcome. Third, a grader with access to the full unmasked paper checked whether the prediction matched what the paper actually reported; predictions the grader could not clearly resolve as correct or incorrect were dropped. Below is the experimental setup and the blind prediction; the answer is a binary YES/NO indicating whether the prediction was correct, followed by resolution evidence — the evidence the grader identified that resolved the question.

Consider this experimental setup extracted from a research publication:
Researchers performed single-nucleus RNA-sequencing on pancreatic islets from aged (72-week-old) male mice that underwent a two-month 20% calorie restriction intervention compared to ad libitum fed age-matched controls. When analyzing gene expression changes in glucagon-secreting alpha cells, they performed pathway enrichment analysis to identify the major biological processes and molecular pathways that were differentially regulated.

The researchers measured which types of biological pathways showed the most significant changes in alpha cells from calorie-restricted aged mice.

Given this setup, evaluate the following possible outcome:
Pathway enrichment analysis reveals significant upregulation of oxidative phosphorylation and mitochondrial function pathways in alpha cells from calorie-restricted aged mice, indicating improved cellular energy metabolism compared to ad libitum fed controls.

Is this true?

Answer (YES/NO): NO